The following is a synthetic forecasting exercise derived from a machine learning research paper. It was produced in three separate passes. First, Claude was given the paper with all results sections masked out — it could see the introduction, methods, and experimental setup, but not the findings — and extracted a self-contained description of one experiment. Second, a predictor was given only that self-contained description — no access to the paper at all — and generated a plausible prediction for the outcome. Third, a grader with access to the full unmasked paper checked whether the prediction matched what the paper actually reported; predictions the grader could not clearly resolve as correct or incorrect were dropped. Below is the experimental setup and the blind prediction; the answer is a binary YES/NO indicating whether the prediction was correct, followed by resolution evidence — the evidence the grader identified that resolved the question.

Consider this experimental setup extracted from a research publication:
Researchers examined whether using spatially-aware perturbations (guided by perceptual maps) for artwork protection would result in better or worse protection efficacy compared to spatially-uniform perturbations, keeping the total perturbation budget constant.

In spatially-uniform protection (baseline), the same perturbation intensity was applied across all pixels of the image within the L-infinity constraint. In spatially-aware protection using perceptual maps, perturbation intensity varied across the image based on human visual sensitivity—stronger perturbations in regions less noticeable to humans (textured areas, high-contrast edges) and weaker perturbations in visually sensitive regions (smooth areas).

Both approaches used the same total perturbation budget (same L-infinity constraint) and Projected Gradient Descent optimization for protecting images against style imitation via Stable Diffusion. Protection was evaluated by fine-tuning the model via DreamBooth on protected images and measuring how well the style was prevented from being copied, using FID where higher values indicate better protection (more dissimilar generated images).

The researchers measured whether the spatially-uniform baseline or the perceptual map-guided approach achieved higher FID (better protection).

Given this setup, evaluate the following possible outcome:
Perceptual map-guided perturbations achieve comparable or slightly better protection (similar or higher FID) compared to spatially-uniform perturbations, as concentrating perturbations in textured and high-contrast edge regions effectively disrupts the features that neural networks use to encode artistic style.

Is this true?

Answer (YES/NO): NO